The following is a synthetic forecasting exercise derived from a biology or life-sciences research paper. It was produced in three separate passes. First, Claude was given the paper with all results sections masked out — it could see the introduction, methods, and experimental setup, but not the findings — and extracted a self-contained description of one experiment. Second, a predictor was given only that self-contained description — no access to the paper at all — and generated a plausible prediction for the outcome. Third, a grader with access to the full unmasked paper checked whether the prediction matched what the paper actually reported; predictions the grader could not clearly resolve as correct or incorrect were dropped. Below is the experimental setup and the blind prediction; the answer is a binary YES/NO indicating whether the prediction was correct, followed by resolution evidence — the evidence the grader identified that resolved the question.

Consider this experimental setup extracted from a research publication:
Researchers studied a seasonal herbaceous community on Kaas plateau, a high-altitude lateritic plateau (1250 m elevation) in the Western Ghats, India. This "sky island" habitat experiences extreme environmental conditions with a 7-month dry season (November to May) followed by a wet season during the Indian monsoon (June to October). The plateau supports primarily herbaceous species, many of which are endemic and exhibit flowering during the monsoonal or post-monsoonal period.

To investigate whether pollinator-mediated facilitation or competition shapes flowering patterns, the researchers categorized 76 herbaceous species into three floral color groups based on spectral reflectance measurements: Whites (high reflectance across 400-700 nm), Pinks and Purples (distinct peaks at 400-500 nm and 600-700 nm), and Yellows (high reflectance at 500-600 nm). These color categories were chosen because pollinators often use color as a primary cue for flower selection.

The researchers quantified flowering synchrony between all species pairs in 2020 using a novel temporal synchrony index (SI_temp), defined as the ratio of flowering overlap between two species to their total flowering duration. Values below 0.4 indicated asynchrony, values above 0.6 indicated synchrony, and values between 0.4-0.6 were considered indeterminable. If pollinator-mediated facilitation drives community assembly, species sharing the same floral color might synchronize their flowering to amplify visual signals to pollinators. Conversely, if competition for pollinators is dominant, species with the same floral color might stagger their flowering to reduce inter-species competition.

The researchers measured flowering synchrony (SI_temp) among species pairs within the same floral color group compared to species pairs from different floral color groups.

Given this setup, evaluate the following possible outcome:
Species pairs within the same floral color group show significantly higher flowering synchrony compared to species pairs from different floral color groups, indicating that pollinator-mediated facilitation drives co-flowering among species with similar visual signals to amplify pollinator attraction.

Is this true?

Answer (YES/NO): NO